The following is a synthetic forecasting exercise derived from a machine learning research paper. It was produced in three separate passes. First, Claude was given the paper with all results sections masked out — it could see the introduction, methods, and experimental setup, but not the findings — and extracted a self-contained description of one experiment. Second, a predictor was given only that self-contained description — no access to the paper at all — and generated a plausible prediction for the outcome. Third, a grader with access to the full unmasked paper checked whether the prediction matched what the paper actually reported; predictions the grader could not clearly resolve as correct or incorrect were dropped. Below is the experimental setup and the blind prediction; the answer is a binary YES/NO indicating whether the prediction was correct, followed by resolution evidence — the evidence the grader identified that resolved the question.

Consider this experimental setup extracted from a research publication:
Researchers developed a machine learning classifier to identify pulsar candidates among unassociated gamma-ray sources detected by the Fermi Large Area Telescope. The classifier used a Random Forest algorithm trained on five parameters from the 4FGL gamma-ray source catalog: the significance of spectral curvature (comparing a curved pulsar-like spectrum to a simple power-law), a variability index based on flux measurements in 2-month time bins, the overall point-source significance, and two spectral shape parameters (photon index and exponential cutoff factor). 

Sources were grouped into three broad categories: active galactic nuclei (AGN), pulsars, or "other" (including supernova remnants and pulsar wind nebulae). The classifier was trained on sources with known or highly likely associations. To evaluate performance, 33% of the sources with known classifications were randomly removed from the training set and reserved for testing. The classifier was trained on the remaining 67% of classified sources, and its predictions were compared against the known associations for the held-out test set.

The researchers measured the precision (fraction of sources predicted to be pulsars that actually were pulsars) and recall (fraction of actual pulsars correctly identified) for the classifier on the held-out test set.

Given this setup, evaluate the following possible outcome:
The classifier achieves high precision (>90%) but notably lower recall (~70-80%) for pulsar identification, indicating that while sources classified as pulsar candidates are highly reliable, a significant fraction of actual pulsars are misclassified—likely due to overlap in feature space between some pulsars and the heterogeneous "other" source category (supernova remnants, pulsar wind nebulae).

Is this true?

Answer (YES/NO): NO